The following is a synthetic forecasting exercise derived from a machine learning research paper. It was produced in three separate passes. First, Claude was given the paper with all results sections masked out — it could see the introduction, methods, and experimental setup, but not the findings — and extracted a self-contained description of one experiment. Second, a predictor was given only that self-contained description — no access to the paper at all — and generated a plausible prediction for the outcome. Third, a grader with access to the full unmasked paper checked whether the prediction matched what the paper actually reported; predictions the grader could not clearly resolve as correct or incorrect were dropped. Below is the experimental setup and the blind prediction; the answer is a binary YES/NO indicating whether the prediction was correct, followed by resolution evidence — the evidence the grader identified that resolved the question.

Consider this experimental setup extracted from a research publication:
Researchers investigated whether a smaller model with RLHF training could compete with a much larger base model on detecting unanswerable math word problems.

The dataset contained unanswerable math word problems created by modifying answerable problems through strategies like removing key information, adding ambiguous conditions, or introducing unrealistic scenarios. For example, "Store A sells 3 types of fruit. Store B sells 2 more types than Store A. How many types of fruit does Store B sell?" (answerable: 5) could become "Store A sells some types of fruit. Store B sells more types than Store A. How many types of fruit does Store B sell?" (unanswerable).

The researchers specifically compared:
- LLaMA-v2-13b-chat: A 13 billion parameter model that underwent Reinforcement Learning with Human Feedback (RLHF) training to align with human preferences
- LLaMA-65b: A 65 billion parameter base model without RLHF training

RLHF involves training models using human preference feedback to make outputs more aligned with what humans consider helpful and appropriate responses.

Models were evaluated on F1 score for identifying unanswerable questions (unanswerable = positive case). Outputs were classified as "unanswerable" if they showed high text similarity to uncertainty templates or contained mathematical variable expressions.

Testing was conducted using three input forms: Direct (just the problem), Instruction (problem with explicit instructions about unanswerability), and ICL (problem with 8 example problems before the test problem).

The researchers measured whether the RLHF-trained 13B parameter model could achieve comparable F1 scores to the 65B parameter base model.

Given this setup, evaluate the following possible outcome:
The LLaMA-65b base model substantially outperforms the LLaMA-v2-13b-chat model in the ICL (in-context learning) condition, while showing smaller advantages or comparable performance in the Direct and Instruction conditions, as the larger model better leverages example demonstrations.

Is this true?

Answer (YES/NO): NO